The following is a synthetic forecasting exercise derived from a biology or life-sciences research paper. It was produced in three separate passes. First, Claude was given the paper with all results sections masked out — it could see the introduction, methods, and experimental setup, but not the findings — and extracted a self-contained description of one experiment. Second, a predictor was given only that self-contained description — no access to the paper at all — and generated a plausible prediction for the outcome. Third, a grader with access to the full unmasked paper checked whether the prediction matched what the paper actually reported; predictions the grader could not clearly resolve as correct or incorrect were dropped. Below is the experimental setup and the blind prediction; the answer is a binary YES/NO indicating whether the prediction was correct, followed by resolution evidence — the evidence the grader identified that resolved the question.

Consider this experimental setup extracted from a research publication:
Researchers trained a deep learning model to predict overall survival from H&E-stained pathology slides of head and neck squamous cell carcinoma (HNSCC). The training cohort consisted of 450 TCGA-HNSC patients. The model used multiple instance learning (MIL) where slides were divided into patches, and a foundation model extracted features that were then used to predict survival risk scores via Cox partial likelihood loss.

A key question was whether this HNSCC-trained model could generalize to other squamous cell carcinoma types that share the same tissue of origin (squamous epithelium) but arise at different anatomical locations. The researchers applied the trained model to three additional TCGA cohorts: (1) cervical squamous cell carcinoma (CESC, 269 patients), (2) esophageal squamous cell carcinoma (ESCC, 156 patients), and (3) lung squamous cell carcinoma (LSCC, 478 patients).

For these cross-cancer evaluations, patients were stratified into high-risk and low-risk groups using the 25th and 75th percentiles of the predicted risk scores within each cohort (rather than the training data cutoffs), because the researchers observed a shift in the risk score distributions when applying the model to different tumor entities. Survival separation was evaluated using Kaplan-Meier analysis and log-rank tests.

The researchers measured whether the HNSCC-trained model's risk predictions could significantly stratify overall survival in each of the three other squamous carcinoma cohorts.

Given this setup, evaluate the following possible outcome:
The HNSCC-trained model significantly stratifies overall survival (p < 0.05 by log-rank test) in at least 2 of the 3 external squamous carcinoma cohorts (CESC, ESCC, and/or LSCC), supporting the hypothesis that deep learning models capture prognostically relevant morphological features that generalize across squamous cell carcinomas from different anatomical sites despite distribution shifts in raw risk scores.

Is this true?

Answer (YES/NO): YES